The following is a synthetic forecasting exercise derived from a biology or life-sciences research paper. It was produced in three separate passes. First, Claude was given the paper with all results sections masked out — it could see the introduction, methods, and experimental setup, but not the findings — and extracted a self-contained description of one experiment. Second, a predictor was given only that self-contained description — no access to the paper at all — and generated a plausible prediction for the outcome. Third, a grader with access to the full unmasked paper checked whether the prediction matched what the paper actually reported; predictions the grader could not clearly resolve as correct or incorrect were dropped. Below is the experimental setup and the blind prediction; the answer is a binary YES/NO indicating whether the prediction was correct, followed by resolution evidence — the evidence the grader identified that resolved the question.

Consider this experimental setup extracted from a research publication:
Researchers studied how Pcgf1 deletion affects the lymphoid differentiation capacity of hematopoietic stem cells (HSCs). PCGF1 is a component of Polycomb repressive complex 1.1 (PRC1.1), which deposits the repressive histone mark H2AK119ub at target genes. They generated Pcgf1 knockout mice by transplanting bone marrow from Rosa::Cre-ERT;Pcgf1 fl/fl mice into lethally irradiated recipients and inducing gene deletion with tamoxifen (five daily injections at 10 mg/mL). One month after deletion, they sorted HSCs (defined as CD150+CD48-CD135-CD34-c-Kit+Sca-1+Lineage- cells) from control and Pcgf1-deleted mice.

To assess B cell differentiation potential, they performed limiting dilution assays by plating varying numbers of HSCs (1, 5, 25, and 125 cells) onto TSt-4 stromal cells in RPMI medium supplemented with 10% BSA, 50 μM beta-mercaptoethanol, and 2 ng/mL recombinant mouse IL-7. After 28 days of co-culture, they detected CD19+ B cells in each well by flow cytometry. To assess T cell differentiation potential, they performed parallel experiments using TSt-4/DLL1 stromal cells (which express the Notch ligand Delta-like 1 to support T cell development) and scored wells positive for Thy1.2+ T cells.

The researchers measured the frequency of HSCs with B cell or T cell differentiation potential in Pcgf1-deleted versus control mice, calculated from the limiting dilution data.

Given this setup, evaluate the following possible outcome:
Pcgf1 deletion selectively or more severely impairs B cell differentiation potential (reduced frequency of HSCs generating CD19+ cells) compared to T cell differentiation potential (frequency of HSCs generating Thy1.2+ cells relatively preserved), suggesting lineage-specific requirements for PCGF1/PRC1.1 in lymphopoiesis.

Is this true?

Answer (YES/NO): NO